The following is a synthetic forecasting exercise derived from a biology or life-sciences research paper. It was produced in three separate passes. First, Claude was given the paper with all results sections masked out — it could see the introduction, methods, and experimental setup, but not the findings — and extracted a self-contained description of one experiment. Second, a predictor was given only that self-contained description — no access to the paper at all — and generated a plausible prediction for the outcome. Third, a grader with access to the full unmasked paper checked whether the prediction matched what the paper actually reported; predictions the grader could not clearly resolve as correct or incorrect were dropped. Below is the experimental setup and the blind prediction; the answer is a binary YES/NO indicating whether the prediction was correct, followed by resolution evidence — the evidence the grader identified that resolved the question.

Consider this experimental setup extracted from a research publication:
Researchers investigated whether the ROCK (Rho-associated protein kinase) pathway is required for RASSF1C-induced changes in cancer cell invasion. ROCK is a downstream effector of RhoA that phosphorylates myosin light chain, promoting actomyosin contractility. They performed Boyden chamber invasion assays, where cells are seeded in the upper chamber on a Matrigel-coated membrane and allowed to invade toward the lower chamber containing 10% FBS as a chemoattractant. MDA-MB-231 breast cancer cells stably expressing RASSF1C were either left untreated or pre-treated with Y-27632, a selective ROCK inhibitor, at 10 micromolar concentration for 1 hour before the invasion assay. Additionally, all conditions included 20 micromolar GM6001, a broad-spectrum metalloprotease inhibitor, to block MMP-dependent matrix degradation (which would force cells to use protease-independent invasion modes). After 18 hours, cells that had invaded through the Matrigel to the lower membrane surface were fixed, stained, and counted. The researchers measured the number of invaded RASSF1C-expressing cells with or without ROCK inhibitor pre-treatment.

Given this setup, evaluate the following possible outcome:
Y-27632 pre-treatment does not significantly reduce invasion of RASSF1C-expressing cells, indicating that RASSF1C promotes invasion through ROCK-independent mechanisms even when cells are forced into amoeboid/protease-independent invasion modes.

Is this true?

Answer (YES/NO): NO